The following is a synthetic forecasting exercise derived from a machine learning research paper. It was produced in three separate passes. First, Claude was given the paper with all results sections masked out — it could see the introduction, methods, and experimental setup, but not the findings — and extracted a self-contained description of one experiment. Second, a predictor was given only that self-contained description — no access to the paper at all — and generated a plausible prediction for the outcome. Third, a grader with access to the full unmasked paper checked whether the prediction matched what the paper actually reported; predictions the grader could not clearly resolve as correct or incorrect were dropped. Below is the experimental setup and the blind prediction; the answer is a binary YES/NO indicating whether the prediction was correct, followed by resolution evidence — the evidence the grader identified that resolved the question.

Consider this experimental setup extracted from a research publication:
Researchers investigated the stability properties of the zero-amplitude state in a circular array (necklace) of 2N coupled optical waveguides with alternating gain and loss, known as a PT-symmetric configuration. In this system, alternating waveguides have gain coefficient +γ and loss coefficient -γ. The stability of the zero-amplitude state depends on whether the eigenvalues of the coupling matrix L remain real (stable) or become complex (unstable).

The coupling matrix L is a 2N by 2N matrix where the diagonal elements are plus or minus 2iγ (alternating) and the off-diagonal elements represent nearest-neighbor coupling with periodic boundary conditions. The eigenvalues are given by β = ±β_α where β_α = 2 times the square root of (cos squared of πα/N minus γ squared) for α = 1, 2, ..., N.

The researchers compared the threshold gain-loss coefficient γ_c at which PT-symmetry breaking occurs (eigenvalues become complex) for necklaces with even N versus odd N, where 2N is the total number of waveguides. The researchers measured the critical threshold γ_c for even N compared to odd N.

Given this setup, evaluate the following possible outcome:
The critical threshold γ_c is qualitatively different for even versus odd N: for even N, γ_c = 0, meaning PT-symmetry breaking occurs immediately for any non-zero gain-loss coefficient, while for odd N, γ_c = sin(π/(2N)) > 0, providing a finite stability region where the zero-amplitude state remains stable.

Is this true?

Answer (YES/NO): YES